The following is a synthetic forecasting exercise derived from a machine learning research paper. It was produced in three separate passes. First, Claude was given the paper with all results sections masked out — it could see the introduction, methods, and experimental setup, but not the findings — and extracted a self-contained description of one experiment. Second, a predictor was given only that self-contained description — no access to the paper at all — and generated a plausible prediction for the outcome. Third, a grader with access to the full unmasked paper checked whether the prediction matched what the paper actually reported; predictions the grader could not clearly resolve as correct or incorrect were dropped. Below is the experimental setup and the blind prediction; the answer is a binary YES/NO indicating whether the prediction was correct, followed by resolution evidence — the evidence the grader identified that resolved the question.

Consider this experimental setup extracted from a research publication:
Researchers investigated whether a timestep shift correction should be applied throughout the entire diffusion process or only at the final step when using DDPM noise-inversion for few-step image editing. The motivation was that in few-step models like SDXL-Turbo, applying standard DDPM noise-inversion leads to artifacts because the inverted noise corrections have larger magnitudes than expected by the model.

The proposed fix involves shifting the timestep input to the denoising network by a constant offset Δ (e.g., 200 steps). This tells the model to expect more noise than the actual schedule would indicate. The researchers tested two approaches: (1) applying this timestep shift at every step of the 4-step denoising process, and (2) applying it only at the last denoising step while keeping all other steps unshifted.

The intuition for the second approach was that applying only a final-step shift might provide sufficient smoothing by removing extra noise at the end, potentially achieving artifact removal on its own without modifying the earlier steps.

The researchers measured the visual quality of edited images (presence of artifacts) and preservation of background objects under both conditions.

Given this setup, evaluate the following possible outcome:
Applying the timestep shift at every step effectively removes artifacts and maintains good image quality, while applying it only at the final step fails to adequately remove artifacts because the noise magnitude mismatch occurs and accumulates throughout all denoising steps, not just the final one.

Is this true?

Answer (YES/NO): YES